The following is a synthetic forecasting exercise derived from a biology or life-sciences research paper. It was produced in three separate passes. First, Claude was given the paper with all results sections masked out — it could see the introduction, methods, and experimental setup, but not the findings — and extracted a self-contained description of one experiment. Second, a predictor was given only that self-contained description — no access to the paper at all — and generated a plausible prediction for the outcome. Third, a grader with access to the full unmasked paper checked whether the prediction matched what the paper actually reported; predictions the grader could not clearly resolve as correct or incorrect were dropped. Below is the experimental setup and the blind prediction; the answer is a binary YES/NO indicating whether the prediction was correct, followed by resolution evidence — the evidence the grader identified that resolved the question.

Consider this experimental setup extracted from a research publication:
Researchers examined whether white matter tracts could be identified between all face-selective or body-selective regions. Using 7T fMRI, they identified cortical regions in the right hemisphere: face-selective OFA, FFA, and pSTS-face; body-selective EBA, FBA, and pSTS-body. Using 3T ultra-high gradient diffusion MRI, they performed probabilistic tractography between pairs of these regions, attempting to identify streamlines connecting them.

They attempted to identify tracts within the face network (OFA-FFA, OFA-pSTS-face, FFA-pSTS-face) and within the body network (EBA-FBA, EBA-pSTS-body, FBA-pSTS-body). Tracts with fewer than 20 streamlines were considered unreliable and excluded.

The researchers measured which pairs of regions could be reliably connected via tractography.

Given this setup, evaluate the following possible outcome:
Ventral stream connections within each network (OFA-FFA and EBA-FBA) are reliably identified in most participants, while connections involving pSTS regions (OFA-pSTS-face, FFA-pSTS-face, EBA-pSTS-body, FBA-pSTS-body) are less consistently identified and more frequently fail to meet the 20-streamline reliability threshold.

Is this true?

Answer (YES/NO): NO